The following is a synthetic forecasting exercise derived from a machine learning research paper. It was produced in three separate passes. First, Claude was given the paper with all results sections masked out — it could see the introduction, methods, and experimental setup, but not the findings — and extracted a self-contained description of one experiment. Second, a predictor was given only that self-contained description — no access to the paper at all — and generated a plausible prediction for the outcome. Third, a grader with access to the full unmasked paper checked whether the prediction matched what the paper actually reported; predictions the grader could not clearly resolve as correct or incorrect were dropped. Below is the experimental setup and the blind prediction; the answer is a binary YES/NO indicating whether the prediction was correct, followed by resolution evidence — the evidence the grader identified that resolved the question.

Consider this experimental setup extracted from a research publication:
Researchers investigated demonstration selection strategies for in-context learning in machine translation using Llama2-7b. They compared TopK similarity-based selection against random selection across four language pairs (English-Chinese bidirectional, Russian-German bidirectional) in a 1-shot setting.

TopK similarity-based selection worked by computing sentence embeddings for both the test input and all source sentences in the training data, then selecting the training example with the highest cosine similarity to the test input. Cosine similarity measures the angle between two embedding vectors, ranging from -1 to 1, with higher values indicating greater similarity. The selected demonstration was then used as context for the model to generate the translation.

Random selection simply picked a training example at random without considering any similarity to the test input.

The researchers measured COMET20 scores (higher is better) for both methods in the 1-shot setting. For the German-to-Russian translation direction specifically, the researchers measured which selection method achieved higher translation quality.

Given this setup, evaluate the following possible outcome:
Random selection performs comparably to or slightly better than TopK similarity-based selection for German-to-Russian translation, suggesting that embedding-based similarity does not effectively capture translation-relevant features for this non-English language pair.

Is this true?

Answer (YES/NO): YES